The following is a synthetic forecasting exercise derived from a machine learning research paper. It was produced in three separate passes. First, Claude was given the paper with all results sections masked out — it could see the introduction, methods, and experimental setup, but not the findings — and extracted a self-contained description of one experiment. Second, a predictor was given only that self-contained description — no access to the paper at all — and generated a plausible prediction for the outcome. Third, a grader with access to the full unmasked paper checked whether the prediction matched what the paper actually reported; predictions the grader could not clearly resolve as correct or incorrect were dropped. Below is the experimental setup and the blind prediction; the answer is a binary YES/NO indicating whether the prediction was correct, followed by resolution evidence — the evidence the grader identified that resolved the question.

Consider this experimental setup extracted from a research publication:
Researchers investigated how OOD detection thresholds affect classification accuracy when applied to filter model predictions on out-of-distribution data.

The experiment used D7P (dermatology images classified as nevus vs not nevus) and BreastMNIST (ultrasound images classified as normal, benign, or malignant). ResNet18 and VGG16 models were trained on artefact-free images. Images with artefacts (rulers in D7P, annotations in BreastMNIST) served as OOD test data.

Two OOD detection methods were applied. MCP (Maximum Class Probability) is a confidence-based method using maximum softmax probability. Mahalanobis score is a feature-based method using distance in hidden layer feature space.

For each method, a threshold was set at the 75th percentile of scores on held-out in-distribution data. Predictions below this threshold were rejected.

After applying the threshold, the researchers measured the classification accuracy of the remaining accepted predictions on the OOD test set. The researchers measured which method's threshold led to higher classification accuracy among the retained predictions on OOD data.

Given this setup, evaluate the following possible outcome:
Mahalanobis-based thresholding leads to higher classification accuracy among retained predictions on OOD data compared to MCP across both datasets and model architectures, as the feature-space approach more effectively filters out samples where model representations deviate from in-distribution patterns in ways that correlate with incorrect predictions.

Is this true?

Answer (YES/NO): NO